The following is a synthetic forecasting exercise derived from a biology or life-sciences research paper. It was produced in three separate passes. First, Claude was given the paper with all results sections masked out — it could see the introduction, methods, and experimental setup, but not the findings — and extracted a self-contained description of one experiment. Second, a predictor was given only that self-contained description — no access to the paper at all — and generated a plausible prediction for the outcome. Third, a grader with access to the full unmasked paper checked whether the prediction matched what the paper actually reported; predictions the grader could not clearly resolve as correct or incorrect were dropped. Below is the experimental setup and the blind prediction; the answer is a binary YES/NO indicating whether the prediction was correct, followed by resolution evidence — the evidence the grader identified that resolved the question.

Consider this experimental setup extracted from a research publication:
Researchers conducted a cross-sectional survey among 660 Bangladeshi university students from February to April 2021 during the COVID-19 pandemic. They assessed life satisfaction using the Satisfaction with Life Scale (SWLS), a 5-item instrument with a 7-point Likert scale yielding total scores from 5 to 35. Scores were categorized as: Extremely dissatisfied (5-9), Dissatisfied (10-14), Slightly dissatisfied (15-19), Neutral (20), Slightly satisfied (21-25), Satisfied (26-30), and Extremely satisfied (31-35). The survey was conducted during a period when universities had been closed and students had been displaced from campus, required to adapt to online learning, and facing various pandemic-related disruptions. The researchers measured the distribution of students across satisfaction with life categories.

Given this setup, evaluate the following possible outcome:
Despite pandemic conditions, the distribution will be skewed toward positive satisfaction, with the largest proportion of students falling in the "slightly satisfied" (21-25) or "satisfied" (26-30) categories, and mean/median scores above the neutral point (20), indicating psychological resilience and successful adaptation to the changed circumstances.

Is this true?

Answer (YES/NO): NO